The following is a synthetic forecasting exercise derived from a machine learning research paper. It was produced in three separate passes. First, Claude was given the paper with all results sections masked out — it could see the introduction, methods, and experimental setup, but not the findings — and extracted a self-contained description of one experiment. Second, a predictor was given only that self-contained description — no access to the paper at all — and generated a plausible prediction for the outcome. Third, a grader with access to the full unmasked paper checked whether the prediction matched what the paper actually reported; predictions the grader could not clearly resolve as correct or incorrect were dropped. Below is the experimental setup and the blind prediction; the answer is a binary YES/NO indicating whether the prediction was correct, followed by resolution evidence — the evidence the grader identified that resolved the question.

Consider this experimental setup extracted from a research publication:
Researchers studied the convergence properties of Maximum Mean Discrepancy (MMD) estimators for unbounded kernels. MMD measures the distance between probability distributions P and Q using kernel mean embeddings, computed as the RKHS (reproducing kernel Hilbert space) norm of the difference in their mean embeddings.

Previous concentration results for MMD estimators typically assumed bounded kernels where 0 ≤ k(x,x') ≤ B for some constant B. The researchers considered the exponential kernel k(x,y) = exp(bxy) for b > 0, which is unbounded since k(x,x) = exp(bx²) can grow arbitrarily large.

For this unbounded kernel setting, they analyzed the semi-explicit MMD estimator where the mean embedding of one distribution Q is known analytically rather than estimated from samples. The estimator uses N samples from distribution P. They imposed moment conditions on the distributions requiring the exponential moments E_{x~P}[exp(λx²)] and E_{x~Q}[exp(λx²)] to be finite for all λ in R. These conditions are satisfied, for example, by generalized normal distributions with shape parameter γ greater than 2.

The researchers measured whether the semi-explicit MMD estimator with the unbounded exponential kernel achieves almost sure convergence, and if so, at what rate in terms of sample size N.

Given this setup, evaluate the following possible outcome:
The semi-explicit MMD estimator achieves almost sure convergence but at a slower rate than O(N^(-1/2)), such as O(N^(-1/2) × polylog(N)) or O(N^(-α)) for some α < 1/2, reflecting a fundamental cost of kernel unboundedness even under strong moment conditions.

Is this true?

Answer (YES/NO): NO